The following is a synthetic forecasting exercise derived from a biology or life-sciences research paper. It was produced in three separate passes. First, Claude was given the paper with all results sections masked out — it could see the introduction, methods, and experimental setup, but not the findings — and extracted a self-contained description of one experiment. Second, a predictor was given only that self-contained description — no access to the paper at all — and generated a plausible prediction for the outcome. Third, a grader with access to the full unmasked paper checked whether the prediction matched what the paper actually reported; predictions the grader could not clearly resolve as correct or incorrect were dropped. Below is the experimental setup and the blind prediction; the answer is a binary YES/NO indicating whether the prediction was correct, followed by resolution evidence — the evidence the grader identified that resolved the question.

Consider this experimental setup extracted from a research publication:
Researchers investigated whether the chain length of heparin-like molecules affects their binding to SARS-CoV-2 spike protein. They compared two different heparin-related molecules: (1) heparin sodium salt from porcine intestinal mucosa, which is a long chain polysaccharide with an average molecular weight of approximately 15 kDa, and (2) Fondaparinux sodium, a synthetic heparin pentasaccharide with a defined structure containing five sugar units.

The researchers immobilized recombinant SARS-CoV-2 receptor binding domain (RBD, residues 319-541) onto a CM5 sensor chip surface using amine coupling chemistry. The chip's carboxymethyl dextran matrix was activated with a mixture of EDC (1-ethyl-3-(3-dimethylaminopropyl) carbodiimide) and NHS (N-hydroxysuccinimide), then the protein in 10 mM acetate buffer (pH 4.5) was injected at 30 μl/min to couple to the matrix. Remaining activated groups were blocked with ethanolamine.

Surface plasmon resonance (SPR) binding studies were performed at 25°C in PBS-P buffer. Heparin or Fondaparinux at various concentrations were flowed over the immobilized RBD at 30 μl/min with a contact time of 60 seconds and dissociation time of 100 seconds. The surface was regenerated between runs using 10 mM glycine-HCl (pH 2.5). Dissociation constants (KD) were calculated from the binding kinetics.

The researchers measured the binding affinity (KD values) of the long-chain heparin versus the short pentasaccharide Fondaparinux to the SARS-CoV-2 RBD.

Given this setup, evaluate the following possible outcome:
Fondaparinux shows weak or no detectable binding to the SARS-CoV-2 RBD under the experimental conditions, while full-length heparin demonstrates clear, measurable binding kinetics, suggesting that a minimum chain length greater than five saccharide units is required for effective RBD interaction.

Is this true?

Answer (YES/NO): NO